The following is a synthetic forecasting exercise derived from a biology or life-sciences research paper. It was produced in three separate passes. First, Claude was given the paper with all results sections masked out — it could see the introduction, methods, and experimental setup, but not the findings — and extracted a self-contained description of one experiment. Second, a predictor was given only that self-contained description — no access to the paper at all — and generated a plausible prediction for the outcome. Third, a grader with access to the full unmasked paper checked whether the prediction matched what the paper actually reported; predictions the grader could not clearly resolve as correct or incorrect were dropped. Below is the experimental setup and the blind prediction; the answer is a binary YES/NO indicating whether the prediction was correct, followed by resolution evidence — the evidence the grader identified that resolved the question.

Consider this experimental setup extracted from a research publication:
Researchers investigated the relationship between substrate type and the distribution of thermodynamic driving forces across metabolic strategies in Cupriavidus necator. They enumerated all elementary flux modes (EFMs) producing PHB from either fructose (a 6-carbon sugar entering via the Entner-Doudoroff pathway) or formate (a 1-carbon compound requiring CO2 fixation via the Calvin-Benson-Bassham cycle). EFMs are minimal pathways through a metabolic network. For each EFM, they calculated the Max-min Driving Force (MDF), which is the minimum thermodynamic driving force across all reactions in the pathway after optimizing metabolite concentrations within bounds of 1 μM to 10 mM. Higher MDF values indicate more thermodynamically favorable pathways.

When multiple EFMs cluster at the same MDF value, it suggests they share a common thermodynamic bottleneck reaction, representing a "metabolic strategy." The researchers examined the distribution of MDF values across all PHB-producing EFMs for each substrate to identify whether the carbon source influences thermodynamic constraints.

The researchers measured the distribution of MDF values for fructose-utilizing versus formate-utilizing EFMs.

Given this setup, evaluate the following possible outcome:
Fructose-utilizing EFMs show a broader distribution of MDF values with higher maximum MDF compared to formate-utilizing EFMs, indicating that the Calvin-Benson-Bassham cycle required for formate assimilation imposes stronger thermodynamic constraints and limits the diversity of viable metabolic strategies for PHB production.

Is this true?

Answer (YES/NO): YES